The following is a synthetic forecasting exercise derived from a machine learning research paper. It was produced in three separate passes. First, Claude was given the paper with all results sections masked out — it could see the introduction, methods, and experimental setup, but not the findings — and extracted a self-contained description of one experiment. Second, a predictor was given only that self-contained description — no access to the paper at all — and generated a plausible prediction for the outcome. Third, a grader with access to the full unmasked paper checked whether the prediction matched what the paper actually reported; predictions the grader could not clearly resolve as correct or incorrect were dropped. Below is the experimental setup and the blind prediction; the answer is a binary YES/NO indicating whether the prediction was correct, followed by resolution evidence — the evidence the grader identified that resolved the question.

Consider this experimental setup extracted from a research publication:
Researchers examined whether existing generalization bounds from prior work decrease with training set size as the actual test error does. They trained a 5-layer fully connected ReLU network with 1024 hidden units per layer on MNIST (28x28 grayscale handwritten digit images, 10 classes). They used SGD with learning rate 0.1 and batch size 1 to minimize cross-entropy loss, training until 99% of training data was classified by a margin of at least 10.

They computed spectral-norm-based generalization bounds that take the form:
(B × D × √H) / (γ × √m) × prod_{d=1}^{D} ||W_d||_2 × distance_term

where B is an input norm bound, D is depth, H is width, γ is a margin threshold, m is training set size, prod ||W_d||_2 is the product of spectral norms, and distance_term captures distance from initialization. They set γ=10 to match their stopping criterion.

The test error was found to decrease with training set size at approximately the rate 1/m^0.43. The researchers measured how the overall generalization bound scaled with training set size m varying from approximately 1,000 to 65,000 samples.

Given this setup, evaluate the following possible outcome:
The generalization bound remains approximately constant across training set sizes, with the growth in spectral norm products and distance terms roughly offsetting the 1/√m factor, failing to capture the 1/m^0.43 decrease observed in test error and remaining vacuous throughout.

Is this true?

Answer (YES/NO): NO